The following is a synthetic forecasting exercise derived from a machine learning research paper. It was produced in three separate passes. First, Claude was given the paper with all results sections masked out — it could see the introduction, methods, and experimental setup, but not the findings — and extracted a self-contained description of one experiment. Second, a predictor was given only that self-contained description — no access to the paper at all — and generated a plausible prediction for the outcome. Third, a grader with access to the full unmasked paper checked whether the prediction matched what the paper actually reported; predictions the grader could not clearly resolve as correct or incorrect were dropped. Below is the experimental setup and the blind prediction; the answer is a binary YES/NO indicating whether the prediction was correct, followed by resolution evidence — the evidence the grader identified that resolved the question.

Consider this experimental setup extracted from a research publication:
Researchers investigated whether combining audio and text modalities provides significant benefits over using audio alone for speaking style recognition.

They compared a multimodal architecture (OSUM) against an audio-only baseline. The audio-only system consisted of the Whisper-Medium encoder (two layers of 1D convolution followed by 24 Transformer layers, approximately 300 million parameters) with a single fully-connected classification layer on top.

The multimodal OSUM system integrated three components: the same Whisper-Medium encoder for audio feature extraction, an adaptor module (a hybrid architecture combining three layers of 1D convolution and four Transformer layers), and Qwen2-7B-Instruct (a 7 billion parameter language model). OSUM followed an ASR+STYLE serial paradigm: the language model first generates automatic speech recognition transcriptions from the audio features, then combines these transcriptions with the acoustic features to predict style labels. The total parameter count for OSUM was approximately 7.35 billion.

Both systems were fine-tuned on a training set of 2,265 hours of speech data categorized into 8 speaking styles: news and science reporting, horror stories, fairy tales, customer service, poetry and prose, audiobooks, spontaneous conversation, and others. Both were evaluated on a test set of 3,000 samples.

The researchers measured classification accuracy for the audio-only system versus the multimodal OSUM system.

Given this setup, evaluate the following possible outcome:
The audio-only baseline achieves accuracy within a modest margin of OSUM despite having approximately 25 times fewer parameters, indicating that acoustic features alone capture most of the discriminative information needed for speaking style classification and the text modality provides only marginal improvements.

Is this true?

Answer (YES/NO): YES